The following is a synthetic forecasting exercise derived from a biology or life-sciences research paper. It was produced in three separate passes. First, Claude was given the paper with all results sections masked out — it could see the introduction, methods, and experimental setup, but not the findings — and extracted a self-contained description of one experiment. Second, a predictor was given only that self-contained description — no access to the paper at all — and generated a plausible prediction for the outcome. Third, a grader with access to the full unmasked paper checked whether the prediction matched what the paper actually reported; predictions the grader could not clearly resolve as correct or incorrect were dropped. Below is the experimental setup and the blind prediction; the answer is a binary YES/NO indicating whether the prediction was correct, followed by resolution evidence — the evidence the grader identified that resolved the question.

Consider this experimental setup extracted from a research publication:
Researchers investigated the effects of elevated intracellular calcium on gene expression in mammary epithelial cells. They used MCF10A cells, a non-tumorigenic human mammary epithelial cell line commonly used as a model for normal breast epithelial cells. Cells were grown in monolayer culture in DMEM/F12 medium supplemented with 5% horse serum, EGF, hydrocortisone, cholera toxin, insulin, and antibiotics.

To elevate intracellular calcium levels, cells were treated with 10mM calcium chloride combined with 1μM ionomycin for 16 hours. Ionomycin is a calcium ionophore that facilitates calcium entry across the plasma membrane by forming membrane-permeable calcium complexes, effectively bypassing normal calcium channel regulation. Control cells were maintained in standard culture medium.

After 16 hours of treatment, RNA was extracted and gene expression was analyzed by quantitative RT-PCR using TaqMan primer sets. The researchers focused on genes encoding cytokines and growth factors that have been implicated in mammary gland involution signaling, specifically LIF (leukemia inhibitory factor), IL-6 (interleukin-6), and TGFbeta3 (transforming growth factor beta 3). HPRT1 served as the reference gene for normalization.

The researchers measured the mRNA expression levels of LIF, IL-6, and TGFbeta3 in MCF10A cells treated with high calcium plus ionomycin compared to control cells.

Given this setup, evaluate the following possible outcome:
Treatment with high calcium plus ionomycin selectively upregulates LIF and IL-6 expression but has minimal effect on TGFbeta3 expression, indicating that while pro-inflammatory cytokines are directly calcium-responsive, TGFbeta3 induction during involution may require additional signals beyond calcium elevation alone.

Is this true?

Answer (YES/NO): NO